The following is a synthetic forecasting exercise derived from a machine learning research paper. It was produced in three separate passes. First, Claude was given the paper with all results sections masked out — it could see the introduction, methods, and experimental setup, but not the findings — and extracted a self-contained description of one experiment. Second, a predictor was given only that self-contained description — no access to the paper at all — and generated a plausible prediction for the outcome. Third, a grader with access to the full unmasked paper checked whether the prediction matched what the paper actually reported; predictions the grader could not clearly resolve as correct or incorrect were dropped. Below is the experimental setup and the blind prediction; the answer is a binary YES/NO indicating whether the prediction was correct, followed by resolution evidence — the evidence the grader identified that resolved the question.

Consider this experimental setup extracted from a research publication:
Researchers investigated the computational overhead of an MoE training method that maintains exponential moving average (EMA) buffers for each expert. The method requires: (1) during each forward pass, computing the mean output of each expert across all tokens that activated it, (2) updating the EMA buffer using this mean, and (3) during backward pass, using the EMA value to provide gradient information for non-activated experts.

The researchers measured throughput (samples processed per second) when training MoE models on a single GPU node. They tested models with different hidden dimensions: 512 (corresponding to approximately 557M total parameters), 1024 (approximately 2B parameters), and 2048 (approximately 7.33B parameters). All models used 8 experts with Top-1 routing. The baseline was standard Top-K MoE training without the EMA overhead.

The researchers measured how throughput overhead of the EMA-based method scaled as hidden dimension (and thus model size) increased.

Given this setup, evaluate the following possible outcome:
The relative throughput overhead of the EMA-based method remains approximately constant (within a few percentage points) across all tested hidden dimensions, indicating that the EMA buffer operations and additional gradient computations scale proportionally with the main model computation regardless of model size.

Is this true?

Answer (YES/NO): NO